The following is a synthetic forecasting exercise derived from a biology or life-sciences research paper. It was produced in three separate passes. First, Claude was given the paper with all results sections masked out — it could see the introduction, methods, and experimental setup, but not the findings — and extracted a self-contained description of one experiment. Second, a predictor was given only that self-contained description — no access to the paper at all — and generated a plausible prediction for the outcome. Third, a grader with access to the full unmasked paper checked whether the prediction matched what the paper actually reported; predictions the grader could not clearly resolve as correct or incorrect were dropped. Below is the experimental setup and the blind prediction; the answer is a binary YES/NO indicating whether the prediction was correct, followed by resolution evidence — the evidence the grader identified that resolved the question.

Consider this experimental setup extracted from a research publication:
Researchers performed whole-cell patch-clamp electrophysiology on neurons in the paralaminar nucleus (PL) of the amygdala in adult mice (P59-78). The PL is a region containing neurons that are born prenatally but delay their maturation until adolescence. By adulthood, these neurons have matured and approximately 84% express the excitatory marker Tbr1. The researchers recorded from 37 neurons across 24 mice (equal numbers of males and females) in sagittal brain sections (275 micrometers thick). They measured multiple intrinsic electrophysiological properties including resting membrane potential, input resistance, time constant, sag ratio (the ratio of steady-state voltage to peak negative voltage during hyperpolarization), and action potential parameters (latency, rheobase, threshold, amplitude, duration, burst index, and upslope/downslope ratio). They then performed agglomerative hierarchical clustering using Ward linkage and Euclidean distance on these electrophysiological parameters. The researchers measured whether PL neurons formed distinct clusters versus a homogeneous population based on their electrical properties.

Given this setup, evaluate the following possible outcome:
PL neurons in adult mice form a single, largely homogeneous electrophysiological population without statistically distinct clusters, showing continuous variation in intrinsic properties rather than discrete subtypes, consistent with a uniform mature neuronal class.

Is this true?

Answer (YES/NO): NO